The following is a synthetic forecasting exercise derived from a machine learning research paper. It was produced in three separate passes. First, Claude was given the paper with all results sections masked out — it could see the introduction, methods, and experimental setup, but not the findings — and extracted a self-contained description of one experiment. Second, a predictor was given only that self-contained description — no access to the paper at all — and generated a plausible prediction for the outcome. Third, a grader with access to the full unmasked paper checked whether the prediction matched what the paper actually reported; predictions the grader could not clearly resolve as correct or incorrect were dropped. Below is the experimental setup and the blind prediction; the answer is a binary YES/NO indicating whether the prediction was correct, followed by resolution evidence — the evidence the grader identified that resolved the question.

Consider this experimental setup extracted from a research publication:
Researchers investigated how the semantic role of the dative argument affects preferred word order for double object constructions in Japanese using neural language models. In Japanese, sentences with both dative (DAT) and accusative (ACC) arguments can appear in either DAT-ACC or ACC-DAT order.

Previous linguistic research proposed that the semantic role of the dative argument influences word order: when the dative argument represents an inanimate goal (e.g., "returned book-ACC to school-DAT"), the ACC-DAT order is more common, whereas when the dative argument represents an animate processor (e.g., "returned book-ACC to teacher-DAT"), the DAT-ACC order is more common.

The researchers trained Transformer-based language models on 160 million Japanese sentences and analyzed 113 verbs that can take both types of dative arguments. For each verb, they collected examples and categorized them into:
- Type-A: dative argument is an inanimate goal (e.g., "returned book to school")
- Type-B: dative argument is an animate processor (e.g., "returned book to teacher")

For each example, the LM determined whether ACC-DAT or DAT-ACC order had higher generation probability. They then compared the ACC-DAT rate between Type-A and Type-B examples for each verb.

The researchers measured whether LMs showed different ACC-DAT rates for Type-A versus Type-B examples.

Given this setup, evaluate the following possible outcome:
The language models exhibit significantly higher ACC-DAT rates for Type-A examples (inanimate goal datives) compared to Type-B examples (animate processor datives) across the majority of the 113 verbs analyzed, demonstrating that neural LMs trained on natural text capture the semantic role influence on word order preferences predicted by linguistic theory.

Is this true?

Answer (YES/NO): YES